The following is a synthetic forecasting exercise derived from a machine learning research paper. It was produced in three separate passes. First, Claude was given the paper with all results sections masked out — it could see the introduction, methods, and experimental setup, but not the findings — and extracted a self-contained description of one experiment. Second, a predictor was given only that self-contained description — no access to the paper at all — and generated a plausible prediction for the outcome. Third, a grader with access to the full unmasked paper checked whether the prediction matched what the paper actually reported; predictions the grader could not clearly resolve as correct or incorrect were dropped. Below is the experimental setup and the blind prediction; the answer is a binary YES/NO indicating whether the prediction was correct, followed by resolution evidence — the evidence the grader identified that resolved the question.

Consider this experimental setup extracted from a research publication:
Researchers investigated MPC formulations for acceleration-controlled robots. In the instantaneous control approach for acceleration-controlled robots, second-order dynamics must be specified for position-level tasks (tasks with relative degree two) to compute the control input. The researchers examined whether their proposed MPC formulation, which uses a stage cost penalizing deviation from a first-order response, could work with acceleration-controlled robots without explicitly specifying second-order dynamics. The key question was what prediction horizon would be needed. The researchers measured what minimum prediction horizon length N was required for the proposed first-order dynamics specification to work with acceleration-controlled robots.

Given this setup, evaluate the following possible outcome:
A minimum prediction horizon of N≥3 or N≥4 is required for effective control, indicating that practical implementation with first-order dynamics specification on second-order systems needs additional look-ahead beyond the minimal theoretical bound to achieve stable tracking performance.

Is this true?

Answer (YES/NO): NO